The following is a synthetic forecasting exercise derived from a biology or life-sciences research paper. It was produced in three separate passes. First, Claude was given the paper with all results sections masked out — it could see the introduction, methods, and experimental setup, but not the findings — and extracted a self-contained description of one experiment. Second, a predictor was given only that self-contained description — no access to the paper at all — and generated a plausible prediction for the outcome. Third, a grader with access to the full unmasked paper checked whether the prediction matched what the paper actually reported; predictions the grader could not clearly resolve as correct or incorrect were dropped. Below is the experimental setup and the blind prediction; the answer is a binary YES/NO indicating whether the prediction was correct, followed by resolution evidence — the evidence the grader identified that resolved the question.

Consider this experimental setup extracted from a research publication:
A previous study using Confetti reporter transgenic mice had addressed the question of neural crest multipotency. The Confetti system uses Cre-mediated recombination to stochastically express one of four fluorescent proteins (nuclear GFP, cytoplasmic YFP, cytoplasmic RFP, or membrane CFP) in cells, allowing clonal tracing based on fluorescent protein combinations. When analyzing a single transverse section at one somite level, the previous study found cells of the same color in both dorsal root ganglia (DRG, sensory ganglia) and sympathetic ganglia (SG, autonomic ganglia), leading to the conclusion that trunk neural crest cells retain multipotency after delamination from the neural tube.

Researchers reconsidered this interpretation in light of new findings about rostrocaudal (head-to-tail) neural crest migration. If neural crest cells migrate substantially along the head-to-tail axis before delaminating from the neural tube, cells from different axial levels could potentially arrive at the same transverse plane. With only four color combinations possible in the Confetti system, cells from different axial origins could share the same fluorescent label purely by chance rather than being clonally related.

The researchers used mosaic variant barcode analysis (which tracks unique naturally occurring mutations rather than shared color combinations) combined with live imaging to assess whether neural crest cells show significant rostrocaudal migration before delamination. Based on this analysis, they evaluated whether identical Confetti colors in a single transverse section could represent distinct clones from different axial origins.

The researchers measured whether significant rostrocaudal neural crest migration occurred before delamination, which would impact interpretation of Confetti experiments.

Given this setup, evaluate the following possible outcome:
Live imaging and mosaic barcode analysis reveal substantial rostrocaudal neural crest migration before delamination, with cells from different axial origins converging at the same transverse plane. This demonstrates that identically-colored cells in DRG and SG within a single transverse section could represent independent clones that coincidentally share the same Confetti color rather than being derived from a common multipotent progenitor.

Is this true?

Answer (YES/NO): YES